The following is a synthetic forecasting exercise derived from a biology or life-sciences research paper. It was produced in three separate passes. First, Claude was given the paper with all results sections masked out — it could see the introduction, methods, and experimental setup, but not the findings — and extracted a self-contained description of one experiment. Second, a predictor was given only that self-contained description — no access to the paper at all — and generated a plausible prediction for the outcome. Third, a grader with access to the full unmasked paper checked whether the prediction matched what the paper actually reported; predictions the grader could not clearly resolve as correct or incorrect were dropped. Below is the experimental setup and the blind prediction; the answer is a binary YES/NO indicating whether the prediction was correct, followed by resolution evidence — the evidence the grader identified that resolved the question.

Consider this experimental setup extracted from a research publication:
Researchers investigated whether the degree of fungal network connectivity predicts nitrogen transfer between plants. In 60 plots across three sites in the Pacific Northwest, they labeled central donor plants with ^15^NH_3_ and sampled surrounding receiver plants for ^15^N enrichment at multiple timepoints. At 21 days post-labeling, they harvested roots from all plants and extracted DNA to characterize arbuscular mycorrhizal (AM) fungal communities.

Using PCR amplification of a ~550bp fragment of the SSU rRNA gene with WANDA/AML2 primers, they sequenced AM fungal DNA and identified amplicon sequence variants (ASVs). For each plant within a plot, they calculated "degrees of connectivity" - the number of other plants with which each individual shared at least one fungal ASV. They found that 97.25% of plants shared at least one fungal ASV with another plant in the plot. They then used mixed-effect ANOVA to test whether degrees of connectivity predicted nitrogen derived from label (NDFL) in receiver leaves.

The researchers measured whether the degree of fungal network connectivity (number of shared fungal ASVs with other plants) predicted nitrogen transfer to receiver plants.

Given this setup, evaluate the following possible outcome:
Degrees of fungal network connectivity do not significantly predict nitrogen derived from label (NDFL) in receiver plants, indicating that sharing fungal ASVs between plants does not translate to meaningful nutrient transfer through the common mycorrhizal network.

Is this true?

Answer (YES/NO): YES